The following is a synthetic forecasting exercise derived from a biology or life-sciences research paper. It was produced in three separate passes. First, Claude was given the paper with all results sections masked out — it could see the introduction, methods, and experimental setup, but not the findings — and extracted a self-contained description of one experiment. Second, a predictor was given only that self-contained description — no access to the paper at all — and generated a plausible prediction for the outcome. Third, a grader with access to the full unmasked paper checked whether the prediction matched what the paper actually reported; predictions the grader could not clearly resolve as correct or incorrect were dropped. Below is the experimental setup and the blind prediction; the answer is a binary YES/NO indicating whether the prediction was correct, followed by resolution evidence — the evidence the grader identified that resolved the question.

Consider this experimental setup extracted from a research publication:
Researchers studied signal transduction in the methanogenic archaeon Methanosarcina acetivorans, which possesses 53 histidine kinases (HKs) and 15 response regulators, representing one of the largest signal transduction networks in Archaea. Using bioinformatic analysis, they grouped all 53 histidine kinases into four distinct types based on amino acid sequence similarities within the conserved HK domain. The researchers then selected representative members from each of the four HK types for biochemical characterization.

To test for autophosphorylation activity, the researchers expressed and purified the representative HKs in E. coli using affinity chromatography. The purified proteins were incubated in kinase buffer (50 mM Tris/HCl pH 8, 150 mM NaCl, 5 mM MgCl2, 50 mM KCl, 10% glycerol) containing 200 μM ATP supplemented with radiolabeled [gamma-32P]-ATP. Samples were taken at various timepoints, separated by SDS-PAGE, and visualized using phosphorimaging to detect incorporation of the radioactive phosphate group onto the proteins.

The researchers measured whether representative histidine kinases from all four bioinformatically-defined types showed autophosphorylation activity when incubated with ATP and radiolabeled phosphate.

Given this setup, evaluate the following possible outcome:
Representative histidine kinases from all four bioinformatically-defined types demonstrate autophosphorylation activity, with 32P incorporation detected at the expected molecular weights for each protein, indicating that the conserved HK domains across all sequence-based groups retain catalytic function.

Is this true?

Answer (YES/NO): NO